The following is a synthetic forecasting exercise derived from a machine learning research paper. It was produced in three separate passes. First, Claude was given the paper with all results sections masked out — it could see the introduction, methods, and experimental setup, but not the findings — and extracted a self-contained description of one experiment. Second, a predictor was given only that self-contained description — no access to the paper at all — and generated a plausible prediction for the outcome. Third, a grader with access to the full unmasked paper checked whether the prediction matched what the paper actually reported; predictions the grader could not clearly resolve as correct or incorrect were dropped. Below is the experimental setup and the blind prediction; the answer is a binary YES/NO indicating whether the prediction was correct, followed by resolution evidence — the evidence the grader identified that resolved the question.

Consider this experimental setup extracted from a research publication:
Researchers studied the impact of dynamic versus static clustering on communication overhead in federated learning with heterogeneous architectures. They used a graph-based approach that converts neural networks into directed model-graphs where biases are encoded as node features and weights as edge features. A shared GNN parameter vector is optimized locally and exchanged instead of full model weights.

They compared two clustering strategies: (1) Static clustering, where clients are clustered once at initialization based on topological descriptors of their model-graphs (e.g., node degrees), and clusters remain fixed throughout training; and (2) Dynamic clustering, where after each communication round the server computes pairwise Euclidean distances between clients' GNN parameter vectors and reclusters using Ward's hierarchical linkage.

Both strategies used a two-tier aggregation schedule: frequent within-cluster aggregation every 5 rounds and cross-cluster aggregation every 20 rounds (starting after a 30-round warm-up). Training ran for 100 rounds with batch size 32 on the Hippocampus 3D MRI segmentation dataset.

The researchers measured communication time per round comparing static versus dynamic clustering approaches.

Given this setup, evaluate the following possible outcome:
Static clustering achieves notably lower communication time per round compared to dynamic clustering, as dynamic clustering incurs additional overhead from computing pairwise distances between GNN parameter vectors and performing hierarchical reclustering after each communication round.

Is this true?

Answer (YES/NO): YES